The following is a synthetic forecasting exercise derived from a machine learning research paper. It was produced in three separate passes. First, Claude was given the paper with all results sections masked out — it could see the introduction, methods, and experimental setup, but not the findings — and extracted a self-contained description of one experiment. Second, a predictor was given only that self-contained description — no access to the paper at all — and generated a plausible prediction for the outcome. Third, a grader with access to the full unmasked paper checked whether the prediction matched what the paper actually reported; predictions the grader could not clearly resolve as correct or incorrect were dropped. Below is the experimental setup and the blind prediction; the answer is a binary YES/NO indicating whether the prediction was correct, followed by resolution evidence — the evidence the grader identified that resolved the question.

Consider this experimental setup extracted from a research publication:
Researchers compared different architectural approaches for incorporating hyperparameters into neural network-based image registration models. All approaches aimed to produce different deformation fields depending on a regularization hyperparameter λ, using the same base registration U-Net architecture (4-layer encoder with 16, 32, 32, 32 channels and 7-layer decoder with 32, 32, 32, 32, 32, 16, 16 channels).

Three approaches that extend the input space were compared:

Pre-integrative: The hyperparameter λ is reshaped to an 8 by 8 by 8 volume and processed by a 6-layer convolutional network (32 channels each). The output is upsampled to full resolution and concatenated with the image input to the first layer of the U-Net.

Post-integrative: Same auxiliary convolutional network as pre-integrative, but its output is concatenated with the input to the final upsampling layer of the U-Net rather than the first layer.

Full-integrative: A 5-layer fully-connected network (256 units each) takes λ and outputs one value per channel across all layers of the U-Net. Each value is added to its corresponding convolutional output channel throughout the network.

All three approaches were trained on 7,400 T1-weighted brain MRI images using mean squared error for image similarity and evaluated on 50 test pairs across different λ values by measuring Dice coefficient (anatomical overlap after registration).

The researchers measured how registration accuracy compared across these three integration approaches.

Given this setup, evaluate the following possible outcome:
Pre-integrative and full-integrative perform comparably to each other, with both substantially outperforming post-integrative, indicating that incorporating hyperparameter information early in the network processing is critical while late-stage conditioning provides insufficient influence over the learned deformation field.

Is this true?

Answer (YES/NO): NO